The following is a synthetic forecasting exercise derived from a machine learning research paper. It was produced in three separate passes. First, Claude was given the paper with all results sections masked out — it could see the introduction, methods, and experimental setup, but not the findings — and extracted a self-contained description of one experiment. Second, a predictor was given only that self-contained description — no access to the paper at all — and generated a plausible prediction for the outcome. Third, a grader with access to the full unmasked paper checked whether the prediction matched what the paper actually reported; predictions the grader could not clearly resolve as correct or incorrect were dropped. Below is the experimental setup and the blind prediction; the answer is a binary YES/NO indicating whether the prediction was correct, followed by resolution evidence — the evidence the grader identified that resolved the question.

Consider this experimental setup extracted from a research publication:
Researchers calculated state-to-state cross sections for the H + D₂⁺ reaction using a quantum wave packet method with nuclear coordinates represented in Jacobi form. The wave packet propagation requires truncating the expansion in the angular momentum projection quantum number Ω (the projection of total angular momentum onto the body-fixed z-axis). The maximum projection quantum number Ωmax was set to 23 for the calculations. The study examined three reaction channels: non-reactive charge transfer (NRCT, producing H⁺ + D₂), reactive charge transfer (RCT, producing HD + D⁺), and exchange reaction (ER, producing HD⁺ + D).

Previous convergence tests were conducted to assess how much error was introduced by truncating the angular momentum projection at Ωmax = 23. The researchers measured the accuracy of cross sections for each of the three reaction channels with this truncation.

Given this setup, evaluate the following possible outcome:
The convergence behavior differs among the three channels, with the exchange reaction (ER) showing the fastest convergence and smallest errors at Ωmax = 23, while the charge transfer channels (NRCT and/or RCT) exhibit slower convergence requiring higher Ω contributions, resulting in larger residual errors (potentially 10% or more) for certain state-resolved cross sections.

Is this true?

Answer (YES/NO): NO